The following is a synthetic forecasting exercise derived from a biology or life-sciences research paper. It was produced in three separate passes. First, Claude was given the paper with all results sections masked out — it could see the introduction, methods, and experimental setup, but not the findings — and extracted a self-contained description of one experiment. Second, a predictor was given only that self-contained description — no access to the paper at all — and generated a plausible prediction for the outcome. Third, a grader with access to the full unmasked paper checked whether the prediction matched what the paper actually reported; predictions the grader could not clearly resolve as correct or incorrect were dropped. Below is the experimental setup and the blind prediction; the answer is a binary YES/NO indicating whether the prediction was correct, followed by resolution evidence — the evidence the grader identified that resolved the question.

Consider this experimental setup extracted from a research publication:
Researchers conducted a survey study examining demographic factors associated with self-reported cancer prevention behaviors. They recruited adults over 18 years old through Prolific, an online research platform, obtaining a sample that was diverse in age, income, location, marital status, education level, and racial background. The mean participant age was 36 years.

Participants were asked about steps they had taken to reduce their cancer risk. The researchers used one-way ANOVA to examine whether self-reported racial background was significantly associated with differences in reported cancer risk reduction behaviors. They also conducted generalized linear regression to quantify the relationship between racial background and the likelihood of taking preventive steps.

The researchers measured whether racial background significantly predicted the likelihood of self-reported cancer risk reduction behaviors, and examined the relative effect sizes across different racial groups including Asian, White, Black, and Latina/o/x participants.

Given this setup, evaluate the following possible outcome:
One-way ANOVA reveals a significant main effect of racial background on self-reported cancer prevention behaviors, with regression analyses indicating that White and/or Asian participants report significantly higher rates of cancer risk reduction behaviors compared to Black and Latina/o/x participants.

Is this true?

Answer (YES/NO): YES